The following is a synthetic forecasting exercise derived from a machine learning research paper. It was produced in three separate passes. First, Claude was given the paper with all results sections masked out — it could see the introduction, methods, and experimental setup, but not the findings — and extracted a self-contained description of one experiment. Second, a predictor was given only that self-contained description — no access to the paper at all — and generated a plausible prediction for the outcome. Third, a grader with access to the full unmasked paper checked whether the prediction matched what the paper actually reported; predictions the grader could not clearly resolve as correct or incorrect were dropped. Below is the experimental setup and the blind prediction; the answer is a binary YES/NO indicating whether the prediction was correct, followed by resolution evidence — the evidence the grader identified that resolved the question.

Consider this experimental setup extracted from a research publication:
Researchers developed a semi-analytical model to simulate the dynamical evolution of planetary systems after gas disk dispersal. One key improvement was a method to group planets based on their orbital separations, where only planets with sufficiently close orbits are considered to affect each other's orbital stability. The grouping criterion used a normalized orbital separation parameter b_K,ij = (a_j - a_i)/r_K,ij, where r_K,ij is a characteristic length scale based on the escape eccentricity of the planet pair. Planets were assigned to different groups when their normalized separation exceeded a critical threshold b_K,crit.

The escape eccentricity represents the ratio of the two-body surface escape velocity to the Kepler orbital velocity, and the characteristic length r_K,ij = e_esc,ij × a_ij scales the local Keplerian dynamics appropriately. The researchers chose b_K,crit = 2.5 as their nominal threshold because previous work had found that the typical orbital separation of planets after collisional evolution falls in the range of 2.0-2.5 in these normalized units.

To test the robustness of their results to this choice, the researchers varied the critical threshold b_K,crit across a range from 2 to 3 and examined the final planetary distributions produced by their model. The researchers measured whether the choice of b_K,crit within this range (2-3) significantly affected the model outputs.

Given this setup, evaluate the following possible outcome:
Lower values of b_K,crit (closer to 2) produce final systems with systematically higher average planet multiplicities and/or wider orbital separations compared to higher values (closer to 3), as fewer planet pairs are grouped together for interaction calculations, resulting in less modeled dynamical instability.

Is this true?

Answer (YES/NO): NO